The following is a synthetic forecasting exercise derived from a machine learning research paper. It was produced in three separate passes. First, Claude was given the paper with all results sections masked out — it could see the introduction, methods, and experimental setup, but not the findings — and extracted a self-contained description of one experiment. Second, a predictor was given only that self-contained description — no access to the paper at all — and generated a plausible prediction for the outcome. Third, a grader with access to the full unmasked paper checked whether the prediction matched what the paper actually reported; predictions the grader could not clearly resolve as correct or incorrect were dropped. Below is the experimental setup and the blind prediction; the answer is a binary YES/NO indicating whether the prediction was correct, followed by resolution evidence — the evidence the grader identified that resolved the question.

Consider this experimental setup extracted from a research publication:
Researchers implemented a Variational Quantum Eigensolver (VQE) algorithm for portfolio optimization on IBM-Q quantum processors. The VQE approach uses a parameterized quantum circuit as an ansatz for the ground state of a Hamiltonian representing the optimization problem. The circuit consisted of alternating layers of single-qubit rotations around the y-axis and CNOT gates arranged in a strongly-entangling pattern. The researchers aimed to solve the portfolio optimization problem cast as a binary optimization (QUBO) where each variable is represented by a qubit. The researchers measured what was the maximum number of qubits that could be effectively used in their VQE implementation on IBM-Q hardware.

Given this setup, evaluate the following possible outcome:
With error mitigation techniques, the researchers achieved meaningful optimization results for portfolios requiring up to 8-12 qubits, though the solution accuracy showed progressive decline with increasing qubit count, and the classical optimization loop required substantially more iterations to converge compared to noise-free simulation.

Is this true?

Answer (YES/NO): NO